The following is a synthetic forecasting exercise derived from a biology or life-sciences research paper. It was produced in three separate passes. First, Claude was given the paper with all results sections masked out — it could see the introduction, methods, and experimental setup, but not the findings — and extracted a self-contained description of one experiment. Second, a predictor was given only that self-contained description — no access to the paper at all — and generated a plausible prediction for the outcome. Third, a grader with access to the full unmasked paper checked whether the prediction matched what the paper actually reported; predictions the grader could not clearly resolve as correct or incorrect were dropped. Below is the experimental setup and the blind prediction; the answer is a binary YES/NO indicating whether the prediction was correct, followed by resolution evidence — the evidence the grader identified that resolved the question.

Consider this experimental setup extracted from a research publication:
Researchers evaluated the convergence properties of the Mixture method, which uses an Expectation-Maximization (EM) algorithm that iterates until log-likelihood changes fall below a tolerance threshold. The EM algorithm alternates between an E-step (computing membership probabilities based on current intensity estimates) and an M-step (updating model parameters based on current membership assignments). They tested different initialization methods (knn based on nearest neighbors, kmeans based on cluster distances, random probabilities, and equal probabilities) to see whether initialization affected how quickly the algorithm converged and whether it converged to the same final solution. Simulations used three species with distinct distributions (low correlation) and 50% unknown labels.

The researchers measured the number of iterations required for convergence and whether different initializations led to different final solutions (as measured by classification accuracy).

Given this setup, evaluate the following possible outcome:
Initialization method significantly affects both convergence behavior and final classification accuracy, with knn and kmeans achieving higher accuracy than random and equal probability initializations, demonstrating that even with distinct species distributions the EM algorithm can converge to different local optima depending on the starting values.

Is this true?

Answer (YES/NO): NO